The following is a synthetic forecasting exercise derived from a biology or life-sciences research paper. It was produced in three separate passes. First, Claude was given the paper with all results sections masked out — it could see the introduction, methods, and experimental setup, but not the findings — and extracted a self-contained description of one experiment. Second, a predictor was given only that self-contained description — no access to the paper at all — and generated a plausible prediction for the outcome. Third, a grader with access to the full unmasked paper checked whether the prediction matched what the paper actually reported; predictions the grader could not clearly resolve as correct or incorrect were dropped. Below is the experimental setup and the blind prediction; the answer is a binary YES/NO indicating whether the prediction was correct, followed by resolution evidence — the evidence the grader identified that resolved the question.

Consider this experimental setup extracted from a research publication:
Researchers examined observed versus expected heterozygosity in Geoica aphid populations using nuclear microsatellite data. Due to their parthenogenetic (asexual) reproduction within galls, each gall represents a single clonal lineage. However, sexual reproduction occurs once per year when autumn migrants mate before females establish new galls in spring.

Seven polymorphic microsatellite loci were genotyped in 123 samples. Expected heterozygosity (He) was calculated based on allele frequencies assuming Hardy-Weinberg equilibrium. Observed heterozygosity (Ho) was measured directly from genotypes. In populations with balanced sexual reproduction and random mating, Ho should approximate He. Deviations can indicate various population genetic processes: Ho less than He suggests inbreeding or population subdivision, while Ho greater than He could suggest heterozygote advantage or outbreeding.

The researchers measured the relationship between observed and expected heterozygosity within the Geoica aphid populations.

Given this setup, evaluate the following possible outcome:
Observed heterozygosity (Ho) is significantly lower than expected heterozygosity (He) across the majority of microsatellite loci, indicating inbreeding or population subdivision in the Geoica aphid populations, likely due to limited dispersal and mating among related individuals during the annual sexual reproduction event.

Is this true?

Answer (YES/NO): NO